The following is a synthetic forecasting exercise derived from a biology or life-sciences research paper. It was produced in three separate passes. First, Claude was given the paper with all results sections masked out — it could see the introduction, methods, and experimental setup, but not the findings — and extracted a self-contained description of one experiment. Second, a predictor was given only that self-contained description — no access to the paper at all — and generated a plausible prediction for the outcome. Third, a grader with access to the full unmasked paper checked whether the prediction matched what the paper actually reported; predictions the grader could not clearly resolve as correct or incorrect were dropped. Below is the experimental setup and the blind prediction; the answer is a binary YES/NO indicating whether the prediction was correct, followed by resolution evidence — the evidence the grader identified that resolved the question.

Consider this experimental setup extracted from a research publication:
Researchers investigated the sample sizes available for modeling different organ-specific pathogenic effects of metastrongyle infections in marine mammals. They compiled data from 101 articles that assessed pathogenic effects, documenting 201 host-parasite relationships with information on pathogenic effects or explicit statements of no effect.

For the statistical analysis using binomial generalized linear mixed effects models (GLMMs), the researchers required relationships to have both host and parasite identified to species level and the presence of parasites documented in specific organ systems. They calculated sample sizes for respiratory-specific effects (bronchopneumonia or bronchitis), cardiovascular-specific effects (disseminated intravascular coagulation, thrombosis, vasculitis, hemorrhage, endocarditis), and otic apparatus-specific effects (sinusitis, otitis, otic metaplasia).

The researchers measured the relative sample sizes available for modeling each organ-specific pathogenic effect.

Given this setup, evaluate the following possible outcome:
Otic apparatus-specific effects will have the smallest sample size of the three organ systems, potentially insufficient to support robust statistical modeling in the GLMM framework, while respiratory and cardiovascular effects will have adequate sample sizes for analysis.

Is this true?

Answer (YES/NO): NO